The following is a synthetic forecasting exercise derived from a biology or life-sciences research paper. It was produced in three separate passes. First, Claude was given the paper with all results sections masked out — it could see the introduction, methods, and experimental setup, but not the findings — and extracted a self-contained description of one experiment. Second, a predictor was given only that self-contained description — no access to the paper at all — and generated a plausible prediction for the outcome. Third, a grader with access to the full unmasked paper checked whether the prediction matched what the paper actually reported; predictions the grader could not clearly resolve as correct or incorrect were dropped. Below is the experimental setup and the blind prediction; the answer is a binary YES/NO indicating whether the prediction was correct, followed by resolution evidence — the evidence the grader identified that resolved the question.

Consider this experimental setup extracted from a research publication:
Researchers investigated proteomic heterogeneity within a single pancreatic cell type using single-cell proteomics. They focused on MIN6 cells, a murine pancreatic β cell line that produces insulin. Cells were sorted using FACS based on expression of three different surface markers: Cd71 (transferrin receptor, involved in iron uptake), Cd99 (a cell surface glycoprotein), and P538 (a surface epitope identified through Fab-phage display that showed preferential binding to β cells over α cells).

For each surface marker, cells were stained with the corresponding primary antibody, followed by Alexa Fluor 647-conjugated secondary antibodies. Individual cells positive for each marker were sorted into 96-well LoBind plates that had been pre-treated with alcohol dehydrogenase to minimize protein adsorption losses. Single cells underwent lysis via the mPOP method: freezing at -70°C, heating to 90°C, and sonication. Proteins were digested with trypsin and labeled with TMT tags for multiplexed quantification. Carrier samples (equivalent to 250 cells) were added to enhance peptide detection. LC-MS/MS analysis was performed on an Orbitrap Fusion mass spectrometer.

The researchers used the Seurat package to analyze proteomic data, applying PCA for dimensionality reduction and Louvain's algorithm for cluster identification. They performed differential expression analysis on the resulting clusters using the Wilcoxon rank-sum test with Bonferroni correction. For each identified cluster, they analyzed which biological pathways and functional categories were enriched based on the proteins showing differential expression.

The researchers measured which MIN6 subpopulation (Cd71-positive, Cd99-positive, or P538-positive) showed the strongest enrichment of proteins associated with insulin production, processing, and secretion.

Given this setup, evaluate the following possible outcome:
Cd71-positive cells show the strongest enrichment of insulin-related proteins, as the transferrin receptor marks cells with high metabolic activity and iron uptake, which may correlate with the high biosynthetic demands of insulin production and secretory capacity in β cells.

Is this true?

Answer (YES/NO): NO